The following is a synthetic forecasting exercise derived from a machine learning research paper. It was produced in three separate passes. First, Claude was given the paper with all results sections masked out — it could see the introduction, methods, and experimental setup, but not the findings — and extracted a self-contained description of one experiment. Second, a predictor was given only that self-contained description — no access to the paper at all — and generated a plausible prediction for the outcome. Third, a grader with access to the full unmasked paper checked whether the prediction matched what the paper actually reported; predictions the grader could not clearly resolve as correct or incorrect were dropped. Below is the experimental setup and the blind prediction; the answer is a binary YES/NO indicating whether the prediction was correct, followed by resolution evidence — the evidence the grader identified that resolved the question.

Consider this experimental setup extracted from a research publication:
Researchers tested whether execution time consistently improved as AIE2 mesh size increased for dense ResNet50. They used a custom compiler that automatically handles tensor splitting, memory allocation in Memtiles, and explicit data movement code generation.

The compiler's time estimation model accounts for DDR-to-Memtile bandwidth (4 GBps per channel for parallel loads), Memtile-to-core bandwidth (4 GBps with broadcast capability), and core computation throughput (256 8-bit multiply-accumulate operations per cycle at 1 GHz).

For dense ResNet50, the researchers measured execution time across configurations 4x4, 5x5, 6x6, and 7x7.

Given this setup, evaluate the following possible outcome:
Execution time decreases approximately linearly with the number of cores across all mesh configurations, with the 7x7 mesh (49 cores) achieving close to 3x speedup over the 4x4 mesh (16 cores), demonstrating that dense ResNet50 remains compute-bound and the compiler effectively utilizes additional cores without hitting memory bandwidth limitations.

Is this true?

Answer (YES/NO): NO